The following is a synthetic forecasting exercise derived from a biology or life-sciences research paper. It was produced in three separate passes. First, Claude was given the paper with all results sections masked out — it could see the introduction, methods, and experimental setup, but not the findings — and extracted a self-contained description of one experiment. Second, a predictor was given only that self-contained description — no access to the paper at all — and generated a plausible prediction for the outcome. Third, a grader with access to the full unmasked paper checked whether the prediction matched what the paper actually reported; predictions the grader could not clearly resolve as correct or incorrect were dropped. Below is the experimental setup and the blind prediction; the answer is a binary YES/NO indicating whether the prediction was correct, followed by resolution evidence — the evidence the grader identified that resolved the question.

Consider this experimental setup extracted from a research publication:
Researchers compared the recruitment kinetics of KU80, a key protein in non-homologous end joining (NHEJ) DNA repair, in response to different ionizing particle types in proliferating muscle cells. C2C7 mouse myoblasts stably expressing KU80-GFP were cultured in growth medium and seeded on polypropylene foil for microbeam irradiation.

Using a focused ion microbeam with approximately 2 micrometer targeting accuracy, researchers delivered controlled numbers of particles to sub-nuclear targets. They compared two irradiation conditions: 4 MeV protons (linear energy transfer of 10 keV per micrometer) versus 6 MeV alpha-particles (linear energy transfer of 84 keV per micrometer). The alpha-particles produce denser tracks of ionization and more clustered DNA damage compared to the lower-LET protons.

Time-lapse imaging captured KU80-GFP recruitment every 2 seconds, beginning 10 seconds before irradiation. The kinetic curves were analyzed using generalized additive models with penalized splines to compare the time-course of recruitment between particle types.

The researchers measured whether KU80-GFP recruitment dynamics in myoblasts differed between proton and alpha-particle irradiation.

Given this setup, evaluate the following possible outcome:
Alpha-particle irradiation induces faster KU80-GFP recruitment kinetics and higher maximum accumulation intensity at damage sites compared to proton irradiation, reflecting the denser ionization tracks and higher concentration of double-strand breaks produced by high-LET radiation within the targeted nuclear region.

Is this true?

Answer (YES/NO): NO